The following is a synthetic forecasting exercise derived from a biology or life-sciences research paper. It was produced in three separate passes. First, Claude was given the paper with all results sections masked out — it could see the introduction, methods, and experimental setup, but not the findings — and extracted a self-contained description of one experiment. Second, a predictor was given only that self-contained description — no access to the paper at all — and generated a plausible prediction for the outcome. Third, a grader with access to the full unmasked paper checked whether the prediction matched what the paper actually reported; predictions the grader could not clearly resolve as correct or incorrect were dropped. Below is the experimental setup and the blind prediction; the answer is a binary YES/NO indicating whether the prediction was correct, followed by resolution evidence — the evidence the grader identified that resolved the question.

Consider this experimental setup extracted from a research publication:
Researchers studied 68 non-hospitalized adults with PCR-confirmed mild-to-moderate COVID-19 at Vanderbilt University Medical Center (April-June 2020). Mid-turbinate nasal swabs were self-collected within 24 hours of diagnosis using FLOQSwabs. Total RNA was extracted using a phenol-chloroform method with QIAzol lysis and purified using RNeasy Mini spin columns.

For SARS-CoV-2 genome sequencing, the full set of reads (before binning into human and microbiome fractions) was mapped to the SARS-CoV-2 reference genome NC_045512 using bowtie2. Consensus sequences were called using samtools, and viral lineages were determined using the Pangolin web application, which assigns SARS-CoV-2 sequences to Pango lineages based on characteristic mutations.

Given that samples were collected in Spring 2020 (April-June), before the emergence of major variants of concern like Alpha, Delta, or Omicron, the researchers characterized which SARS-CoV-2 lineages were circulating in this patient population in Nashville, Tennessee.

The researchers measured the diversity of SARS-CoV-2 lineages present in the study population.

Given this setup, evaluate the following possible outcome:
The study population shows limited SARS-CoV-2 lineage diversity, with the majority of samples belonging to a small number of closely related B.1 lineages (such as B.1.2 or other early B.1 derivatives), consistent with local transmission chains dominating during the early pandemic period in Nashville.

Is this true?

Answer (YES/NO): NO